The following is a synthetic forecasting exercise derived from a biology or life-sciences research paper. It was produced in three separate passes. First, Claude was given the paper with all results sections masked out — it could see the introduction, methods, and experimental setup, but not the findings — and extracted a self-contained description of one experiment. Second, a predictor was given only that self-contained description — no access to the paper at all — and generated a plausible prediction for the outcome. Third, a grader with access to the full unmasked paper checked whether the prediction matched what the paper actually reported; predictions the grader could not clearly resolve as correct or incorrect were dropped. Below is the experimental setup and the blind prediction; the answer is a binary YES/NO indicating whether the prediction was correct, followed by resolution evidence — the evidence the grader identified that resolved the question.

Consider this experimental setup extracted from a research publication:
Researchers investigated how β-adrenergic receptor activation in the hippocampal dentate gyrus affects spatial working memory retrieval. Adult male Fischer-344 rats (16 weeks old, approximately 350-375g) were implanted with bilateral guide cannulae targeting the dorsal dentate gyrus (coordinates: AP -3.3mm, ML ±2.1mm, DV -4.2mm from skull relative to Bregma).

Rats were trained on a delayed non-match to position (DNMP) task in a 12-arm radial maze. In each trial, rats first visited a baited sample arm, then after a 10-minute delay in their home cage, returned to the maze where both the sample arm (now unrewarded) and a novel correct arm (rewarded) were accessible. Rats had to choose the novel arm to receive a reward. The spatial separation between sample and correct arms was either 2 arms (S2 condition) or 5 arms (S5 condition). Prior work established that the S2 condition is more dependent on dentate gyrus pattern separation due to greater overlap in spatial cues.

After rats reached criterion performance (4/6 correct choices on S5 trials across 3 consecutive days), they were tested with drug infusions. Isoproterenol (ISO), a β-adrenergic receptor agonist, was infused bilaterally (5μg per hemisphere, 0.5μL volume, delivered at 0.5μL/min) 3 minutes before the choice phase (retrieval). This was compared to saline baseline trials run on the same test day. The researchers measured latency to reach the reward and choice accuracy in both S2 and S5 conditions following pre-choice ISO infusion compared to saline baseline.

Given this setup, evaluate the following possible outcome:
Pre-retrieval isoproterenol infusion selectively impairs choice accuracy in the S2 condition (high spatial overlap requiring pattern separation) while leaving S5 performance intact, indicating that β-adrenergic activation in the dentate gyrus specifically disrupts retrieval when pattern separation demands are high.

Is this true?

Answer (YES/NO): NO